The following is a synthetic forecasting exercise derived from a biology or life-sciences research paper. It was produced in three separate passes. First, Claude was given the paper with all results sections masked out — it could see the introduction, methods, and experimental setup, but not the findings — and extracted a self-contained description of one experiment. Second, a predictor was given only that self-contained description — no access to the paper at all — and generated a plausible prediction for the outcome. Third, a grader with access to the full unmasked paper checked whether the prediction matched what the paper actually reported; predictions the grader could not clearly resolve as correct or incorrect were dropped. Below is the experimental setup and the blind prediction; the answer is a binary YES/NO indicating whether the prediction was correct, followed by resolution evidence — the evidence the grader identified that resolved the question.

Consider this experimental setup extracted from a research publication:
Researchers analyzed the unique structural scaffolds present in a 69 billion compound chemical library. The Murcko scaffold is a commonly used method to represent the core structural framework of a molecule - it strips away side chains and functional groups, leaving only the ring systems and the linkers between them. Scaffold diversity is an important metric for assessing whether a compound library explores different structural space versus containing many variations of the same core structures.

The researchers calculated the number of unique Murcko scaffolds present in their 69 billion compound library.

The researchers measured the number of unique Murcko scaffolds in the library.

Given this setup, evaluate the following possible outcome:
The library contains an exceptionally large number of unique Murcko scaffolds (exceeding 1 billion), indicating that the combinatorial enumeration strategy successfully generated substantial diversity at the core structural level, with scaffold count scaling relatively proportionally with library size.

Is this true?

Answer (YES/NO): YES